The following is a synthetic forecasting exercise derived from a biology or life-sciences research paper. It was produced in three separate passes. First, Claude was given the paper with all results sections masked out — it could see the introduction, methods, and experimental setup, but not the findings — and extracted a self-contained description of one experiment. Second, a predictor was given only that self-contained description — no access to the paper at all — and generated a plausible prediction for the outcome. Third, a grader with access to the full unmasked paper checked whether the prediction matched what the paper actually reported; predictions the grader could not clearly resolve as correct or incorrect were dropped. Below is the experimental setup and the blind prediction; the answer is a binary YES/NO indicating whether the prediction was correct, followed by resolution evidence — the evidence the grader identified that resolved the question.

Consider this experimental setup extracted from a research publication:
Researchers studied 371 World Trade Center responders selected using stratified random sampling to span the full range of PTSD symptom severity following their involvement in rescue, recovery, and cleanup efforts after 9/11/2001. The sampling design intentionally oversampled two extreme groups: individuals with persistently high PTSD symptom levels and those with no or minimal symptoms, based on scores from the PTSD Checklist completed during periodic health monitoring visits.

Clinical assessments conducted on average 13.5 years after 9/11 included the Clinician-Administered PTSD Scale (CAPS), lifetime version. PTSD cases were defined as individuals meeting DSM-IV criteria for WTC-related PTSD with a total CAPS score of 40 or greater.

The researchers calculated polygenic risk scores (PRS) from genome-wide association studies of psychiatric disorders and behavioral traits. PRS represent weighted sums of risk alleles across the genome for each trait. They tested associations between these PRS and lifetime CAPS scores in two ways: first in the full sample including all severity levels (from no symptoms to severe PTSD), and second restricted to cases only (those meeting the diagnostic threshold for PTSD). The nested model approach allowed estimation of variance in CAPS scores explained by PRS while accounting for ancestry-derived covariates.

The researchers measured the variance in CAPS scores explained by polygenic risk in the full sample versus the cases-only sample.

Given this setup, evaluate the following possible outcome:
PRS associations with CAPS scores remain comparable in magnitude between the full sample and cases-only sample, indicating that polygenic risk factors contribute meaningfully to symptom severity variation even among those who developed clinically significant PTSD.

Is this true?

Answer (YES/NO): NO